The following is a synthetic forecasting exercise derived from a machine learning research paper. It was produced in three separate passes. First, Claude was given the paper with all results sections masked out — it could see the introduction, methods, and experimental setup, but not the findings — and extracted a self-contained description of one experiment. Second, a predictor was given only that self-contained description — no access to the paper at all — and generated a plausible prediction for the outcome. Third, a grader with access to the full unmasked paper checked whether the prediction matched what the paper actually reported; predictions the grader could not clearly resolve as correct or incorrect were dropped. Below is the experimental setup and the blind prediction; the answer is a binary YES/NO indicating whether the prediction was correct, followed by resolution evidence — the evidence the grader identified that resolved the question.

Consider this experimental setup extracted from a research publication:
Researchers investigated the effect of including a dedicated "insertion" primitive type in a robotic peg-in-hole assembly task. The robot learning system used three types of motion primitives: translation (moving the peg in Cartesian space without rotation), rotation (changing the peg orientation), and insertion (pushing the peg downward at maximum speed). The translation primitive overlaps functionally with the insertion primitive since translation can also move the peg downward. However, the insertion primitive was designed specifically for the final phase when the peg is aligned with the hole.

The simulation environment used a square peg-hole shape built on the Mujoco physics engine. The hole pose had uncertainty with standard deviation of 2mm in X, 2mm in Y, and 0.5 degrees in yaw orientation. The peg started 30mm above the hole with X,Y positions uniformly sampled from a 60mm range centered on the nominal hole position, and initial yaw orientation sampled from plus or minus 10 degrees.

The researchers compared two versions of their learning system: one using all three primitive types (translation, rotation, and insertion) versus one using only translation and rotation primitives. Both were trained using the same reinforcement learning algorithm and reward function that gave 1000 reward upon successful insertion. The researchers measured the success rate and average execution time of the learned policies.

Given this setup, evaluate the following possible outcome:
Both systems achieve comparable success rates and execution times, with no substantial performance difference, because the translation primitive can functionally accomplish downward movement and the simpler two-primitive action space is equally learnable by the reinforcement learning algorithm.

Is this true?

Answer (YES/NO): NO